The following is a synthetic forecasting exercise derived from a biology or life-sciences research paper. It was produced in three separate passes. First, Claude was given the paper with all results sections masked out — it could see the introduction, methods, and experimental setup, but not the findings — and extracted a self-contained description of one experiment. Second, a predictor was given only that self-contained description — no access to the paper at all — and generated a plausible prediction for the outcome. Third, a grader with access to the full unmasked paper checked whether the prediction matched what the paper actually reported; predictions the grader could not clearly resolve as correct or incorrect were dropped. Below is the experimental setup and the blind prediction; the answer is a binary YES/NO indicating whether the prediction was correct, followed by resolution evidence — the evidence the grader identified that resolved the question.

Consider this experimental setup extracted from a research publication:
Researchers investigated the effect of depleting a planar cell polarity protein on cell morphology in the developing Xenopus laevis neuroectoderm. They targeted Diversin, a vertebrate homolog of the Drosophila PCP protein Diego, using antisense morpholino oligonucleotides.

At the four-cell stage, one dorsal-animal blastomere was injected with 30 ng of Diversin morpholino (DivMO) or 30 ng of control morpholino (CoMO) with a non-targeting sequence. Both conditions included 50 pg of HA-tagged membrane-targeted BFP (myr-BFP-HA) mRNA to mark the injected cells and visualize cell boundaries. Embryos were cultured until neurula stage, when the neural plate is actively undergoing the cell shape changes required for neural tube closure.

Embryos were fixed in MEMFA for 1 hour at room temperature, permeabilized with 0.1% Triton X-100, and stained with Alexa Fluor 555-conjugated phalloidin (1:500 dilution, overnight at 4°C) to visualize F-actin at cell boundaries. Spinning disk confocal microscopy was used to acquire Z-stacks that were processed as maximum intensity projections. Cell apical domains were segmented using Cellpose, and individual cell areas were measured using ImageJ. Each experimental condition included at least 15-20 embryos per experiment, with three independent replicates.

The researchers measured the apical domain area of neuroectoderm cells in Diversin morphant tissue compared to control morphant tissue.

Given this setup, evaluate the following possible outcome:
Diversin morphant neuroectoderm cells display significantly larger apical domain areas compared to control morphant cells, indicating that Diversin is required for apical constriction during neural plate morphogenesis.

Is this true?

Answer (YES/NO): YES